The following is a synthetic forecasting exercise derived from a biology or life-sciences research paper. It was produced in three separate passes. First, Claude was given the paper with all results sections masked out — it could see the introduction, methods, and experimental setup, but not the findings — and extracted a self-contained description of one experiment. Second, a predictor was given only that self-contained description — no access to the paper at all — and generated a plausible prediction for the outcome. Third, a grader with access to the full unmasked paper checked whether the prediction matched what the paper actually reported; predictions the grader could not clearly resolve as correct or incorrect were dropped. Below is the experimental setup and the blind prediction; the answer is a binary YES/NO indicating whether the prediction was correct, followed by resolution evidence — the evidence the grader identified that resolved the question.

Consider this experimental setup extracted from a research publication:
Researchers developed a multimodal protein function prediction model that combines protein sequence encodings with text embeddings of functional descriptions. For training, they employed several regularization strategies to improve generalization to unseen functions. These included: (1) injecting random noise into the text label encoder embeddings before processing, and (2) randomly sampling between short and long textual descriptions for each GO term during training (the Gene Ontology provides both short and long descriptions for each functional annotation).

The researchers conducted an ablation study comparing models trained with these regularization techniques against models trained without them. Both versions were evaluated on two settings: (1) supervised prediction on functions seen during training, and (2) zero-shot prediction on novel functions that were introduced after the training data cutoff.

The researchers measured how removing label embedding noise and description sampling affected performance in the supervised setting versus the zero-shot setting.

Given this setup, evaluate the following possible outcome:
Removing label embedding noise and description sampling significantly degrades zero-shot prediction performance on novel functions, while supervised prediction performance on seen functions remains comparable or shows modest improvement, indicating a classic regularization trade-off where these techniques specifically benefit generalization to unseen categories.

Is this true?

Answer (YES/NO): YES